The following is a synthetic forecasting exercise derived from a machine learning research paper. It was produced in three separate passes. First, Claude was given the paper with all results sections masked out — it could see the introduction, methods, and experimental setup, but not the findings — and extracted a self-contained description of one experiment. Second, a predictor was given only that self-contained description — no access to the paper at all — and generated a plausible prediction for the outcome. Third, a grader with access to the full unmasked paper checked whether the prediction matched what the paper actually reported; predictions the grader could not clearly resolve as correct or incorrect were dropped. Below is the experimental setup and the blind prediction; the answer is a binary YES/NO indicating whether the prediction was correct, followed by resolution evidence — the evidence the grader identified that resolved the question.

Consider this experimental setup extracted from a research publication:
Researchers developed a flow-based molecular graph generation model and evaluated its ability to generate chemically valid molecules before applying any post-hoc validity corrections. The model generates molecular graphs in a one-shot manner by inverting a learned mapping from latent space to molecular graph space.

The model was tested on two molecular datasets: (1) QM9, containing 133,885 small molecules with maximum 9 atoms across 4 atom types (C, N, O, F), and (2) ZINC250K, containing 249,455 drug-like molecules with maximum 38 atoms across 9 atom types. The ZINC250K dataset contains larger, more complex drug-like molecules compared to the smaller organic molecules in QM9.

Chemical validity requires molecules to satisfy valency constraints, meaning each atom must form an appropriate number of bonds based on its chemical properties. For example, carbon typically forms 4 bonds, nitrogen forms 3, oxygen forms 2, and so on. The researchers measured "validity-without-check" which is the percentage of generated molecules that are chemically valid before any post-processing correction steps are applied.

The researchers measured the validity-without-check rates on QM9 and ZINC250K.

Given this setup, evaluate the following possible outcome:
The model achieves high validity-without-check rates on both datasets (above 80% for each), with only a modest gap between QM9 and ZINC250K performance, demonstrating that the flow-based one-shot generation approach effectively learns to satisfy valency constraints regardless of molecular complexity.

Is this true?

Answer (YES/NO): NO